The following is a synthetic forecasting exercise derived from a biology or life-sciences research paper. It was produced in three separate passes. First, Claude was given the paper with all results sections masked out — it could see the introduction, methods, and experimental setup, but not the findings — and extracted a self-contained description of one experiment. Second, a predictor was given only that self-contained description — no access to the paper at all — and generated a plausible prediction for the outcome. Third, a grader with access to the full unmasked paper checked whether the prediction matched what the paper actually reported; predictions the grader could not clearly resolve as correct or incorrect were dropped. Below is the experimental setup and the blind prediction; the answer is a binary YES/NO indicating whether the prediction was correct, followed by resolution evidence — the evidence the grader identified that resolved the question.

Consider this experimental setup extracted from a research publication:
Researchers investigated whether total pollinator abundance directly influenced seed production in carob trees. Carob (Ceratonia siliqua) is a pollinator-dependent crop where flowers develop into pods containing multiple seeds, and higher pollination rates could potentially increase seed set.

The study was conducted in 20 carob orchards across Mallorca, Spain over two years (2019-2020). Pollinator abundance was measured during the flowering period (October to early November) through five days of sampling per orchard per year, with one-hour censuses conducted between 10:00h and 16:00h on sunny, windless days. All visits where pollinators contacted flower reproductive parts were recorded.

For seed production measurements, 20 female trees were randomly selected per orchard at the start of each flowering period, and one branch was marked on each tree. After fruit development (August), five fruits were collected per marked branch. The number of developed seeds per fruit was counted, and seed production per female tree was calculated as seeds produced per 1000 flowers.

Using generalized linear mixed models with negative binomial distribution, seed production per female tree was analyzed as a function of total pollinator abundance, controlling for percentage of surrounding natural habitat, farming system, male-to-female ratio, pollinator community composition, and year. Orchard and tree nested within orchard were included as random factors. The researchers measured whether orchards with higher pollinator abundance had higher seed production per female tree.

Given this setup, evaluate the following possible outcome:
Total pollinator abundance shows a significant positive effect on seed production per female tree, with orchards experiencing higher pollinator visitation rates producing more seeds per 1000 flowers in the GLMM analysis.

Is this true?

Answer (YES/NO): NO